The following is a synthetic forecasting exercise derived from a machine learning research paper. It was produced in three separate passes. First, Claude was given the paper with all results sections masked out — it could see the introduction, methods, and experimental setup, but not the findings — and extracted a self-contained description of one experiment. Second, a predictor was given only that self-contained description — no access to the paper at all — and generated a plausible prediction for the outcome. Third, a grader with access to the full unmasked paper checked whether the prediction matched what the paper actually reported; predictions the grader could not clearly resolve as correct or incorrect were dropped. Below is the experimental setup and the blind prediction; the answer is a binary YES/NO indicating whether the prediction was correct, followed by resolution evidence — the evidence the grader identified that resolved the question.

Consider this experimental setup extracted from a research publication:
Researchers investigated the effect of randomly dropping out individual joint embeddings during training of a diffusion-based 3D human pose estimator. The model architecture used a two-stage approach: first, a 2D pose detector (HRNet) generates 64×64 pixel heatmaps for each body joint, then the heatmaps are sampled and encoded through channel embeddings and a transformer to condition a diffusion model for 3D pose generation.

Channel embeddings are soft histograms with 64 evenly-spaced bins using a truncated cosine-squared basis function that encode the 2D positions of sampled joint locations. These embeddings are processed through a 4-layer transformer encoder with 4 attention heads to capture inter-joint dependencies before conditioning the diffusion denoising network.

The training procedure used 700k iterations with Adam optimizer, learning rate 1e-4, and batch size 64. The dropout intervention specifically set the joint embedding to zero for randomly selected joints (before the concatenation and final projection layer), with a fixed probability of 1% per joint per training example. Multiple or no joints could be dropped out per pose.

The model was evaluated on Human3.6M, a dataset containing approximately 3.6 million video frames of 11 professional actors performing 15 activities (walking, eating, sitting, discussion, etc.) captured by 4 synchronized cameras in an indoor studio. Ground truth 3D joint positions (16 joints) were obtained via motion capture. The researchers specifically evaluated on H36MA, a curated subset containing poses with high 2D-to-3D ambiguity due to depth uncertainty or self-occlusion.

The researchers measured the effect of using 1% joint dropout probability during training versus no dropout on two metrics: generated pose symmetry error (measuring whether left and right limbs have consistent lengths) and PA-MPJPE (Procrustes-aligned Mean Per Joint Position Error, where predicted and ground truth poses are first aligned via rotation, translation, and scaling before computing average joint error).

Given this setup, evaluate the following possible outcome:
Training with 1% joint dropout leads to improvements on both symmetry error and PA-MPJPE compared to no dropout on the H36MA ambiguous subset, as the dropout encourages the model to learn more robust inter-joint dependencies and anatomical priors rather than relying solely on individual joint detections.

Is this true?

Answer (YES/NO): YES